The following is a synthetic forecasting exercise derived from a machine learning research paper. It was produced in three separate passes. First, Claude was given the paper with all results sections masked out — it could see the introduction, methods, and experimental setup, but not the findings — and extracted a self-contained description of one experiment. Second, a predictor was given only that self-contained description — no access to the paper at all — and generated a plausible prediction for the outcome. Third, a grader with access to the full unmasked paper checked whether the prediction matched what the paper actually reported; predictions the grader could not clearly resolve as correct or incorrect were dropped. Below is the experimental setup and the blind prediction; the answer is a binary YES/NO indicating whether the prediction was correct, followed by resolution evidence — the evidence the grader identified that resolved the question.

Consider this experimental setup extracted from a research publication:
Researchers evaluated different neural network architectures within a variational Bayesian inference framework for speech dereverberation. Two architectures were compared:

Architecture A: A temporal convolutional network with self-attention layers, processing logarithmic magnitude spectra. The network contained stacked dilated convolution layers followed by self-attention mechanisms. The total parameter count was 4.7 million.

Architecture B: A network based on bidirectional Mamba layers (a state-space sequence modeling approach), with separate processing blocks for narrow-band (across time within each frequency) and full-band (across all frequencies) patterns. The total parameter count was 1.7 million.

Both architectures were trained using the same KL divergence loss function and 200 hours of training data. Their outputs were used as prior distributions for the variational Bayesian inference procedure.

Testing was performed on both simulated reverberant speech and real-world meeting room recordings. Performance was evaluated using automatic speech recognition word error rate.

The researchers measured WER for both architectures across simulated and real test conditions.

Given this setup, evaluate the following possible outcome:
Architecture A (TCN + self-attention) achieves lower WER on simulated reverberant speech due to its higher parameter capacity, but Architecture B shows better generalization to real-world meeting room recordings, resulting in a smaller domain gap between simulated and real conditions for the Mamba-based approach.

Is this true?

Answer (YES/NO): NO